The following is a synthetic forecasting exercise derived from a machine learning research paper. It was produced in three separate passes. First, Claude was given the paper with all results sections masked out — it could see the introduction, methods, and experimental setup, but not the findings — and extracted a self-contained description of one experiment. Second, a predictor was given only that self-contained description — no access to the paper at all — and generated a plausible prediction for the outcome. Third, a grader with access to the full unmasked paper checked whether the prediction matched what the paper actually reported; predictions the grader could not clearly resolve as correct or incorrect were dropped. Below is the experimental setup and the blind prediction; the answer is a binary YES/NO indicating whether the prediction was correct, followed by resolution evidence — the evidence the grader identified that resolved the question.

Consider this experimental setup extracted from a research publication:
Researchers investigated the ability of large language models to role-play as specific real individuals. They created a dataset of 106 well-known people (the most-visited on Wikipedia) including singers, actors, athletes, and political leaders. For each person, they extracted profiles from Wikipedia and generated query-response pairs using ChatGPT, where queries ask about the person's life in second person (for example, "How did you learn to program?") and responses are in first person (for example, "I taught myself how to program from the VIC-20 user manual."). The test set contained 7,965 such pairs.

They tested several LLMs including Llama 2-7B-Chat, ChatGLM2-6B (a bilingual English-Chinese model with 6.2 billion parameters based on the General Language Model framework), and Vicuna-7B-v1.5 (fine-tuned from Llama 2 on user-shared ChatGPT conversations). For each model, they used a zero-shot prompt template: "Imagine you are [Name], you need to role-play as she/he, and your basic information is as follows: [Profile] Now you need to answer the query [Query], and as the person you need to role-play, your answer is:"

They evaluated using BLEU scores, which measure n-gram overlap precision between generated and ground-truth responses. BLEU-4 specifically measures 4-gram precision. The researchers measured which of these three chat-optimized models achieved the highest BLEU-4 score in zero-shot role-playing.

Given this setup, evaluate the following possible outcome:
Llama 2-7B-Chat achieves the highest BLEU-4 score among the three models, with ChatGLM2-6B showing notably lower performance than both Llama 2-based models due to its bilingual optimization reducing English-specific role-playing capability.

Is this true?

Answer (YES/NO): NO